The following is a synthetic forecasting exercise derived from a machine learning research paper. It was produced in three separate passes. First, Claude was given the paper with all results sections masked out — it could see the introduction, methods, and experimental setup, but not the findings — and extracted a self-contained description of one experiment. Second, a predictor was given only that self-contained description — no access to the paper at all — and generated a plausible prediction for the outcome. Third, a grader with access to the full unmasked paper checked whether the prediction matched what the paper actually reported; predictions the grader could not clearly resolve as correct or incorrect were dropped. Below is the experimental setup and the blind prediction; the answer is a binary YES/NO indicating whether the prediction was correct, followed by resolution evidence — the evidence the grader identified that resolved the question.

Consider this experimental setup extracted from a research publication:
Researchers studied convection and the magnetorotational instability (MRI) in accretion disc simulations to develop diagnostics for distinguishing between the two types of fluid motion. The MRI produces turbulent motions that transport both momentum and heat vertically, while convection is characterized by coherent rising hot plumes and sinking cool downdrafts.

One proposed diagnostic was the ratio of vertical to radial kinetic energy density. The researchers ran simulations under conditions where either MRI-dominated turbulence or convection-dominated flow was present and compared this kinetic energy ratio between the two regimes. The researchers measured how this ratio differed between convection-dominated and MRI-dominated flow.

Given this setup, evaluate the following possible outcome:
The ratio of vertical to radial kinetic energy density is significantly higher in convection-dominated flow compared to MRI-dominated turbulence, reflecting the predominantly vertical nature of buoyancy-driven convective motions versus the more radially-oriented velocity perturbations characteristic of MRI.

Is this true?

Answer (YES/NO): YES